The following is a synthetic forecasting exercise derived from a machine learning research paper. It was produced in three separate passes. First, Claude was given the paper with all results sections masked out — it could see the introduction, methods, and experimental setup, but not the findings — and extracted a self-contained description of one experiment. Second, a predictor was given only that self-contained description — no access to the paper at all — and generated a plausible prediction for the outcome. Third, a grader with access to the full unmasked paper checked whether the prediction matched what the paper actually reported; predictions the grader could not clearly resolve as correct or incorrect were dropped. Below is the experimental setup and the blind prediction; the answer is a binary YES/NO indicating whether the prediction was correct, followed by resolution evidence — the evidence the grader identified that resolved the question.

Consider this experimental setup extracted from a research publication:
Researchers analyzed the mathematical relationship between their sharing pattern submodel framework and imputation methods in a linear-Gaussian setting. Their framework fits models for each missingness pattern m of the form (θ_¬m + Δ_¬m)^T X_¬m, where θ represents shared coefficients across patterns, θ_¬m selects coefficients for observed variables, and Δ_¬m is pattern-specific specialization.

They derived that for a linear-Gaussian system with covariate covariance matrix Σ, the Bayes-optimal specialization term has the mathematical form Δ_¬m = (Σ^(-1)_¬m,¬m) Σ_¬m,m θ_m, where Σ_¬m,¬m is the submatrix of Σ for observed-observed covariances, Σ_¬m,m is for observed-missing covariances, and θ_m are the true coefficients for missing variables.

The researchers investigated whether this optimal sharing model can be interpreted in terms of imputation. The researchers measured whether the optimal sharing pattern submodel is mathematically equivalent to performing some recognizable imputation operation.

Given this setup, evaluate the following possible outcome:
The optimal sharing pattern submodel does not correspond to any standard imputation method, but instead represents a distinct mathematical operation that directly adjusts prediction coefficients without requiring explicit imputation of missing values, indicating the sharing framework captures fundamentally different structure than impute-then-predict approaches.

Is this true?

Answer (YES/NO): NO